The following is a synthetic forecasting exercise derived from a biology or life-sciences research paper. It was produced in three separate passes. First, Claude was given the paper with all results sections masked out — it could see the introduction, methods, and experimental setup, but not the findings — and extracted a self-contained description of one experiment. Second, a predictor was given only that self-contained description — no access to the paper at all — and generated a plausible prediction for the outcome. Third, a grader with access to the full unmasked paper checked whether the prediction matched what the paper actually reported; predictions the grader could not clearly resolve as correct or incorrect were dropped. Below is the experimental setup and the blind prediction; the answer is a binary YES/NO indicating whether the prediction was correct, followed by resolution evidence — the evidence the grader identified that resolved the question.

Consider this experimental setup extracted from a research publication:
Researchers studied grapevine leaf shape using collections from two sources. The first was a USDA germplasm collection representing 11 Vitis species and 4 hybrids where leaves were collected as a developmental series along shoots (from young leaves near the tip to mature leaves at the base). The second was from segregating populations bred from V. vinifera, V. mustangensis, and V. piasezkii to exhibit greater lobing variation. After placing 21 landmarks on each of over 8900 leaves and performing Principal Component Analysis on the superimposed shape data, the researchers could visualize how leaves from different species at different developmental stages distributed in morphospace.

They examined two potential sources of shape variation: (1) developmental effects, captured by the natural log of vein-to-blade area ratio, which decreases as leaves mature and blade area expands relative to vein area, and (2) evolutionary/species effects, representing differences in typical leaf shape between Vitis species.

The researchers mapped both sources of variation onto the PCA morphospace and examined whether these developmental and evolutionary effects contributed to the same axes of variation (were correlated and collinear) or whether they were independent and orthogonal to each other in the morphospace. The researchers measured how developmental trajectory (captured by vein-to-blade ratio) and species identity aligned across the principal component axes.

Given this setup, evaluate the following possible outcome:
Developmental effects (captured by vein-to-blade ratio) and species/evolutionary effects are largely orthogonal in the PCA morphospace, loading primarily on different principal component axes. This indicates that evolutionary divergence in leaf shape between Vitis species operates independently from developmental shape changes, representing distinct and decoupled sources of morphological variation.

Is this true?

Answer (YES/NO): YES